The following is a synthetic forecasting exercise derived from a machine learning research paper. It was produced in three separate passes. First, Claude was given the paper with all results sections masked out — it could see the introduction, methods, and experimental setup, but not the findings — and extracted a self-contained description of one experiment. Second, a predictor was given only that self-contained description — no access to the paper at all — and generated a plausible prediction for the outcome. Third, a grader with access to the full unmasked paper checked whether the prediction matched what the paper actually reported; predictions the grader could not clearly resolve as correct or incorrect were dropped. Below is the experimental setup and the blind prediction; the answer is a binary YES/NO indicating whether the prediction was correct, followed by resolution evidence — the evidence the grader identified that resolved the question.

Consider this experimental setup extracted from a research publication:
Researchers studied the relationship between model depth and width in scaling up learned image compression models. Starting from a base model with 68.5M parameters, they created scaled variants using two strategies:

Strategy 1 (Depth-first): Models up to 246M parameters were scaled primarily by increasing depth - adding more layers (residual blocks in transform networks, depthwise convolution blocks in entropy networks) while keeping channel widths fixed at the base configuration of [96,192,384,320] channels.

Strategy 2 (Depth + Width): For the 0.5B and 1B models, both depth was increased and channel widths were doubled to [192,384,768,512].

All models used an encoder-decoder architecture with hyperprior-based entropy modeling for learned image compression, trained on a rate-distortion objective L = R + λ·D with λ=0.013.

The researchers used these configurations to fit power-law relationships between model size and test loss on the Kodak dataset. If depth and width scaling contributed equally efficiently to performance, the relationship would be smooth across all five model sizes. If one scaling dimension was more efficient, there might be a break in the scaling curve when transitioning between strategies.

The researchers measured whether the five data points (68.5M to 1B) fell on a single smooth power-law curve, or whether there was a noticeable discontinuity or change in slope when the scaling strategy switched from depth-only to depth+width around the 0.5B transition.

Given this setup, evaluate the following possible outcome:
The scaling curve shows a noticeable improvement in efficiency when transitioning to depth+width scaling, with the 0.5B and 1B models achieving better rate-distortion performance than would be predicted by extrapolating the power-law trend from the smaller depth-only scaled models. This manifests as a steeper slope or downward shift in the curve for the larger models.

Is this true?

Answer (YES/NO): NO